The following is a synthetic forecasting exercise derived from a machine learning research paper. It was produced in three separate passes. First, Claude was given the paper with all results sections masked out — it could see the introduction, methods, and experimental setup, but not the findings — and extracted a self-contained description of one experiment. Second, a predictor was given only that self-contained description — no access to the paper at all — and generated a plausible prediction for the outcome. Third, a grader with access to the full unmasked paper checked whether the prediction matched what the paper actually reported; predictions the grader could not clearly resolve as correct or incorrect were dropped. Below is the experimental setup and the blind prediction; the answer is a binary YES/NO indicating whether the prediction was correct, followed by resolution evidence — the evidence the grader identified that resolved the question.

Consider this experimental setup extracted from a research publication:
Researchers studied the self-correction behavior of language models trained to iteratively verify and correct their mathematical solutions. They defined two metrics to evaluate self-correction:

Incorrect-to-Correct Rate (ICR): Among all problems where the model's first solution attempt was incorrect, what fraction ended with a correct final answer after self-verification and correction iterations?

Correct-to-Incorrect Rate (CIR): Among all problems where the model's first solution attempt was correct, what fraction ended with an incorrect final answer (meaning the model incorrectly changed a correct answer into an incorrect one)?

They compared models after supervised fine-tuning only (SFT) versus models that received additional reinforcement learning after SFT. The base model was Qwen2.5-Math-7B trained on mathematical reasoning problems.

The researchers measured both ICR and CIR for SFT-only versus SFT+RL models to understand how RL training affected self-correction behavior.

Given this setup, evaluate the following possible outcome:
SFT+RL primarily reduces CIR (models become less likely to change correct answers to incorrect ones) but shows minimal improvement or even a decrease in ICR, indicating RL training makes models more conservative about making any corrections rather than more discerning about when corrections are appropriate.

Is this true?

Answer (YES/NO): NO